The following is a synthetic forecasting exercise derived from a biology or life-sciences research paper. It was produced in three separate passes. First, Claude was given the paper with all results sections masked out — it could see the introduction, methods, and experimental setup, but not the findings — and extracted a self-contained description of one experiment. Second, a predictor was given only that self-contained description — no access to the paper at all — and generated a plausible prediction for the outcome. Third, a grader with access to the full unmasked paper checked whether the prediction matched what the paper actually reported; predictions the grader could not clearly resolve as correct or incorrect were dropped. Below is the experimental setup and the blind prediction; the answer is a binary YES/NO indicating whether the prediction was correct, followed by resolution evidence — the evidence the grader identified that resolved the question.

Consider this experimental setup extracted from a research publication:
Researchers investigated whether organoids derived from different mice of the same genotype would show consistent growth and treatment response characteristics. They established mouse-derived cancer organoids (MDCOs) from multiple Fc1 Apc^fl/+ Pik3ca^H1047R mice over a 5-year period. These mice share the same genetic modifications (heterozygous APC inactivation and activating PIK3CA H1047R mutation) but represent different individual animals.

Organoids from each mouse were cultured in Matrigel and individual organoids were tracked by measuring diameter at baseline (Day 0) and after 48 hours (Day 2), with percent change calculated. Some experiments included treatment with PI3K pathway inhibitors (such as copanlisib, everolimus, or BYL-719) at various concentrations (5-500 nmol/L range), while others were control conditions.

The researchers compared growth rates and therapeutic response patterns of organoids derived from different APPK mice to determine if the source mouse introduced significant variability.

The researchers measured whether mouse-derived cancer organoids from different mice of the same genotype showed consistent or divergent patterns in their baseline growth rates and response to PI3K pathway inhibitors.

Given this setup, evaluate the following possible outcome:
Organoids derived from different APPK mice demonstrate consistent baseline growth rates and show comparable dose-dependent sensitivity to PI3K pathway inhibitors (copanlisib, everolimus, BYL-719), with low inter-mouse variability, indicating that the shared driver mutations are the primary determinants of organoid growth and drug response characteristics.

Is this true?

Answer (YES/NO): YES